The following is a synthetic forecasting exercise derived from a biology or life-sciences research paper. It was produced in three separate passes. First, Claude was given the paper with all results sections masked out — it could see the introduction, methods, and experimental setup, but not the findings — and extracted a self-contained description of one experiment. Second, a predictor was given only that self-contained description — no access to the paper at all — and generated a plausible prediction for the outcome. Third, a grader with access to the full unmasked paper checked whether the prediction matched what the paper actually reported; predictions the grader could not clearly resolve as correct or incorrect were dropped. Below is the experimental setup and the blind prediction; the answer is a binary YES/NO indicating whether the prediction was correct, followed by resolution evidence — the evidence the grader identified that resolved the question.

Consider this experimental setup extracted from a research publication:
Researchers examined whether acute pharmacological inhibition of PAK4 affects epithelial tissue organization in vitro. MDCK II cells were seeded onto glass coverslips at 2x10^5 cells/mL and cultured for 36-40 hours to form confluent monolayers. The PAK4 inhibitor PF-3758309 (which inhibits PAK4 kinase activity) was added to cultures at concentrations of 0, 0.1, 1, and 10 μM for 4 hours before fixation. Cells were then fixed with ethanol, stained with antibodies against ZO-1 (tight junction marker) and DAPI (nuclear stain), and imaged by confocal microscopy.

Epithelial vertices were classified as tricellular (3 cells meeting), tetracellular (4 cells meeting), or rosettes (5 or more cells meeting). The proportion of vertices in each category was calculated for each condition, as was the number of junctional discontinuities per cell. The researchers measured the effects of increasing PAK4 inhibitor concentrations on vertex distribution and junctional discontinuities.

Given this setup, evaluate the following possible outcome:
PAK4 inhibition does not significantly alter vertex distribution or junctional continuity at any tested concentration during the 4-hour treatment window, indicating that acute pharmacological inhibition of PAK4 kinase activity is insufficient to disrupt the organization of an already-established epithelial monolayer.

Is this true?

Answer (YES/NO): NO